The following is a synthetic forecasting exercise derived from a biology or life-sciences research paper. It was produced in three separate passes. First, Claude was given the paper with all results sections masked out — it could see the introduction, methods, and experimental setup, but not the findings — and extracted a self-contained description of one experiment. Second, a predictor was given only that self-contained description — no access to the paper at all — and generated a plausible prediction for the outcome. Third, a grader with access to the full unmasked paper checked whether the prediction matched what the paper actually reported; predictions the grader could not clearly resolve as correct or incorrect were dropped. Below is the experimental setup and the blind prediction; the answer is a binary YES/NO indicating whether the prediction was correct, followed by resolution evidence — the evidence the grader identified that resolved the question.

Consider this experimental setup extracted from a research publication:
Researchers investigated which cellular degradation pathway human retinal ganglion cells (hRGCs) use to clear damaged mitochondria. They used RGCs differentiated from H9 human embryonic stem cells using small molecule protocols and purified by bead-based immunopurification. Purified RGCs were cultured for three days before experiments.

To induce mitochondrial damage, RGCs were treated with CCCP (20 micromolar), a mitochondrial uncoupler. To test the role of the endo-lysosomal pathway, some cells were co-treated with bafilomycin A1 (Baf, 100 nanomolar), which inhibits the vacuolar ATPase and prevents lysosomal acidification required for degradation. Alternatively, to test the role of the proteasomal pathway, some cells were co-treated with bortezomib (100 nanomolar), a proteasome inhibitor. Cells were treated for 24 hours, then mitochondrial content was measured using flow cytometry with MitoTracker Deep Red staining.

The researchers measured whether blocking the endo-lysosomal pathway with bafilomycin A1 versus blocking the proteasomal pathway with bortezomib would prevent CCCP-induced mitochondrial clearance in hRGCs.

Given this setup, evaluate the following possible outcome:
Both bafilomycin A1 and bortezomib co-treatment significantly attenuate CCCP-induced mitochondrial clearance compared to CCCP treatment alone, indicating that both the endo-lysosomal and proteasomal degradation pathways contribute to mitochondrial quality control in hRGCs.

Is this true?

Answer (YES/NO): NO